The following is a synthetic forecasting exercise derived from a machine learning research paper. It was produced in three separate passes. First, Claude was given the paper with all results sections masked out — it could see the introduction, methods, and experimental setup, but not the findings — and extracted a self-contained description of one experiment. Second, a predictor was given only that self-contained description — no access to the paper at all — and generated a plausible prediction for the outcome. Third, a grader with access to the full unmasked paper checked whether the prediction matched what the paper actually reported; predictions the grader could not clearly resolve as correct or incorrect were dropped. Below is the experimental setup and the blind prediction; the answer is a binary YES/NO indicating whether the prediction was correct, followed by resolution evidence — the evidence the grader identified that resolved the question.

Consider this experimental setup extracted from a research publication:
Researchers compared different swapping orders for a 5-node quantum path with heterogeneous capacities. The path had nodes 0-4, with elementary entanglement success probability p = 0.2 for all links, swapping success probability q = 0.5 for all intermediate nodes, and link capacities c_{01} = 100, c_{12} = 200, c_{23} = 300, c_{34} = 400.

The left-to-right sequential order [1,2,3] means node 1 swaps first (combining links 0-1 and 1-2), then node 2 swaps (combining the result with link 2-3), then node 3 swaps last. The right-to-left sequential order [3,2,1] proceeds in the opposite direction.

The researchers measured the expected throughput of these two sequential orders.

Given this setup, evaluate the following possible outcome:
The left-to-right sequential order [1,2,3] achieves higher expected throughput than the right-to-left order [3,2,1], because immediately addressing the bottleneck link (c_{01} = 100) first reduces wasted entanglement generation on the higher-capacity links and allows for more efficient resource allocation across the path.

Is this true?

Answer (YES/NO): NO